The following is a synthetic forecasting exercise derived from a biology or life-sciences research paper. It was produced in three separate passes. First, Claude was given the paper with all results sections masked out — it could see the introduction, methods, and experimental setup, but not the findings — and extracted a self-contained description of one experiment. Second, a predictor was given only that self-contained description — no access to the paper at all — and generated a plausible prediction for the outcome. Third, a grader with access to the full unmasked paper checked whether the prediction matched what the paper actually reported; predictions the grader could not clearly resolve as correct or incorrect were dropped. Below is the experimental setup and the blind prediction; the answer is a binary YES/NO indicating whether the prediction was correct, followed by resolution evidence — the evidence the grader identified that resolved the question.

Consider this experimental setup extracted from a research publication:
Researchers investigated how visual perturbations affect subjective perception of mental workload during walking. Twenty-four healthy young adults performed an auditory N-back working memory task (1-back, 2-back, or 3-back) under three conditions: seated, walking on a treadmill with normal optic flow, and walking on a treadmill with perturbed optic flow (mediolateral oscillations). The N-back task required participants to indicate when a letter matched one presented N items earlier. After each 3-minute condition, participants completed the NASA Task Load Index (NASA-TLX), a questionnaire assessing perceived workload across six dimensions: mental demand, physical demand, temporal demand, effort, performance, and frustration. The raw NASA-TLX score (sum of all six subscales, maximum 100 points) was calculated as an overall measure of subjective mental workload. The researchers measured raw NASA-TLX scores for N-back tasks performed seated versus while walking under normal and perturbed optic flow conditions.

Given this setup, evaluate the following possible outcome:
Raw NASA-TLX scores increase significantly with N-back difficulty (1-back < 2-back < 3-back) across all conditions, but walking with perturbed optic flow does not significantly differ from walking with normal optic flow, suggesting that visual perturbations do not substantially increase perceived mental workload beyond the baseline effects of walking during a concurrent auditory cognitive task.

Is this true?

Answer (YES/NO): NO